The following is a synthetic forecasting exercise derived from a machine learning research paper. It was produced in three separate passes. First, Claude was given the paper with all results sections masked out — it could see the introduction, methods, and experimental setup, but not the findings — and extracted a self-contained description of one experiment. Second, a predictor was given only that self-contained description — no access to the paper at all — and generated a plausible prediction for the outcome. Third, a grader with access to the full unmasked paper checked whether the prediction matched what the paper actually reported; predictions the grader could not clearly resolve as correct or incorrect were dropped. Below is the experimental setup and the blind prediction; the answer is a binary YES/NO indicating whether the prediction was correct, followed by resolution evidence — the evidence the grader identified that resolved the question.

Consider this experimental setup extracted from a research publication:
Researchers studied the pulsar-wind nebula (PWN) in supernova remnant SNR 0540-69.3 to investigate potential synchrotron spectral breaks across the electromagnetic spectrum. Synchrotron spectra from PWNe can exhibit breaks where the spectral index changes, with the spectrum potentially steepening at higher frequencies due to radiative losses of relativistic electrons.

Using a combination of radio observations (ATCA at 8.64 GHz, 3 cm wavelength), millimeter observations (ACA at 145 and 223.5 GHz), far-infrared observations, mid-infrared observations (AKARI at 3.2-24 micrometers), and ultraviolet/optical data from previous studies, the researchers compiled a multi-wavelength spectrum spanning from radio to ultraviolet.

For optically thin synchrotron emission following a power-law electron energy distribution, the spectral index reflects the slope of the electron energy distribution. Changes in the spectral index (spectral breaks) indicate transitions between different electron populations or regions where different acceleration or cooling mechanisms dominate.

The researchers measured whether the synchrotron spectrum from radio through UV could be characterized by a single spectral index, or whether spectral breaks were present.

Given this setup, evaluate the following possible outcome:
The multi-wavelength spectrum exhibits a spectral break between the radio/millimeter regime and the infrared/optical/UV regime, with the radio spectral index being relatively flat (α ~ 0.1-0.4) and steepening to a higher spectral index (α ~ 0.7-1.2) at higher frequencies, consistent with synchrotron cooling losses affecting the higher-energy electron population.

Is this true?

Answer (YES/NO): YES